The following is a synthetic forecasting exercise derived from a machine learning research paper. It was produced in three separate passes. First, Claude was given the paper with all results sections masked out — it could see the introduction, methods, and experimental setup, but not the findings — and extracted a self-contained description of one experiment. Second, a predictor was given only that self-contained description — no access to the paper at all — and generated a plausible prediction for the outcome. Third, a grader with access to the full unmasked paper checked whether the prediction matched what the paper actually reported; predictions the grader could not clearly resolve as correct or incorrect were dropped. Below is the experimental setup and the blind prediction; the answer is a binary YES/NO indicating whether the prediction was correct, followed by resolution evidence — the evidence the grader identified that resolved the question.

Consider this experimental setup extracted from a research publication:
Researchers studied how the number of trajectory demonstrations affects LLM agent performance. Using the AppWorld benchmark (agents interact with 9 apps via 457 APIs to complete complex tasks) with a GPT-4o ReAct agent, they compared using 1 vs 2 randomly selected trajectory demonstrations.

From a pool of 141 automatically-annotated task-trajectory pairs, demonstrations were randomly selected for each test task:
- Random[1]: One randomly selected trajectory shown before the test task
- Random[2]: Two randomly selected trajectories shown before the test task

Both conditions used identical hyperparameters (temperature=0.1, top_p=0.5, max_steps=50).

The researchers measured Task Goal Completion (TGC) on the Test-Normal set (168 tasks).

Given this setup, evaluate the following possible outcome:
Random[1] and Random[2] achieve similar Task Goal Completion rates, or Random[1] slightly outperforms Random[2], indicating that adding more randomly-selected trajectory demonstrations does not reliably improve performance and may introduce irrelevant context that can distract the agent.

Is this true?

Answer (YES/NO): YES